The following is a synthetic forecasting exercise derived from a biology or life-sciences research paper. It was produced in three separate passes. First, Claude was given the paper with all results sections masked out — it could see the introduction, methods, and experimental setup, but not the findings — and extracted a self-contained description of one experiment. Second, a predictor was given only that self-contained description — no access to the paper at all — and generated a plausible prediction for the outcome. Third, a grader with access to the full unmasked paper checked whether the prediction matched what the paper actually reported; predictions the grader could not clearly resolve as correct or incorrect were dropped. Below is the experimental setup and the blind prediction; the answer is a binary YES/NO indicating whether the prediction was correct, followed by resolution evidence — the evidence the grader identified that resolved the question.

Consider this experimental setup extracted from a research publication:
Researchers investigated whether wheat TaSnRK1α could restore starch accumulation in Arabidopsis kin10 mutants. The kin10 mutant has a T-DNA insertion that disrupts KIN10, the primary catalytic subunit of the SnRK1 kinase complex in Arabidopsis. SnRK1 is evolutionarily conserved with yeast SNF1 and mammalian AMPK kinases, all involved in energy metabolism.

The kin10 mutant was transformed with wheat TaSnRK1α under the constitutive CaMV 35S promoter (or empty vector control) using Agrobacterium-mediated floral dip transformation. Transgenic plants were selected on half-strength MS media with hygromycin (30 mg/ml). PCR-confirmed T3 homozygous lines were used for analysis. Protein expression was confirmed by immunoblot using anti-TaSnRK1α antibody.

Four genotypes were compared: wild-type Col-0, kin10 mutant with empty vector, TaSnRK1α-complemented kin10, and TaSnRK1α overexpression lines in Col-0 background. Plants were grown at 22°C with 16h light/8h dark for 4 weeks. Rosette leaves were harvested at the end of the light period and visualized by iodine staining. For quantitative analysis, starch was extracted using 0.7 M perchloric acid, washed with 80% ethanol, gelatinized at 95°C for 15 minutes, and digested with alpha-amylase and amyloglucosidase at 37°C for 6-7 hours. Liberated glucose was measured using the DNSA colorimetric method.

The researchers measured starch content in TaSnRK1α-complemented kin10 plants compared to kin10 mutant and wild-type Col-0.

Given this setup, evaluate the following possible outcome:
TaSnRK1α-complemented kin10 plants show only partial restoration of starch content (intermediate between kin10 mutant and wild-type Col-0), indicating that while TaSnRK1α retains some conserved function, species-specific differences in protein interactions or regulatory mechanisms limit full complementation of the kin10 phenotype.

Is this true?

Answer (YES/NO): NO